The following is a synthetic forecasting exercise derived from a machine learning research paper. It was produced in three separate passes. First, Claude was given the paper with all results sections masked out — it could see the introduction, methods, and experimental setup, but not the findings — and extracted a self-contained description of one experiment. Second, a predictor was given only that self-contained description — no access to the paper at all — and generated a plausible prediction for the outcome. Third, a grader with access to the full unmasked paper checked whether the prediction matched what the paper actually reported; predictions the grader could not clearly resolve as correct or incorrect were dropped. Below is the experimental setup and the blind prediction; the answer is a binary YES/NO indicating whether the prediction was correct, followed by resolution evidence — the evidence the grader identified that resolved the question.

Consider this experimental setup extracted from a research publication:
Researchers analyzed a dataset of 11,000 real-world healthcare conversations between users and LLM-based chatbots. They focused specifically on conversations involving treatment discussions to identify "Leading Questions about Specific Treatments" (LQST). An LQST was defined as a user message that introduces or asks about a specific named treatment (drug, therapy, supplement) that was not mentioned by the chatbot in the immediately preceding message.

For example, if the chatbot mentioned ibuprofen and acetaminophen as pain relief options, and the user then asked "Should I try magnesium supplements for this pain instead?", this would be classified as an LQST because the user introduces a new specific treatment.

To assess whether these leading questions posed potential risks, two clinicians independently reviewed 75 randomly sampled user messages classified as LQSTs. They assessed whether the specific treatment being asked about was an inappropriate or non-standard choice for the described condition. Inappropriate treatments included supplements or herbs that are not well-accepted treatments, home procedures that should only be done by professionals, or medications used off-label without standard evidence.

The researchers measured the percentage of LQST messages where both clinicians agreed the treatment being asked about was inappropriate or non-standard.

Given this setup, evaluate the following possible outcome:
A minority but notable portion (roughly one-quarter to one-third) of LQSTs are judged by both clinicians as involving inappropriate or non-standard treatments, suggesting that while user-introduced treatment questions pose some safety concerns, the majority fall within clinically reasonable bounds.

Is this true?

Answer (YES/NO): YES